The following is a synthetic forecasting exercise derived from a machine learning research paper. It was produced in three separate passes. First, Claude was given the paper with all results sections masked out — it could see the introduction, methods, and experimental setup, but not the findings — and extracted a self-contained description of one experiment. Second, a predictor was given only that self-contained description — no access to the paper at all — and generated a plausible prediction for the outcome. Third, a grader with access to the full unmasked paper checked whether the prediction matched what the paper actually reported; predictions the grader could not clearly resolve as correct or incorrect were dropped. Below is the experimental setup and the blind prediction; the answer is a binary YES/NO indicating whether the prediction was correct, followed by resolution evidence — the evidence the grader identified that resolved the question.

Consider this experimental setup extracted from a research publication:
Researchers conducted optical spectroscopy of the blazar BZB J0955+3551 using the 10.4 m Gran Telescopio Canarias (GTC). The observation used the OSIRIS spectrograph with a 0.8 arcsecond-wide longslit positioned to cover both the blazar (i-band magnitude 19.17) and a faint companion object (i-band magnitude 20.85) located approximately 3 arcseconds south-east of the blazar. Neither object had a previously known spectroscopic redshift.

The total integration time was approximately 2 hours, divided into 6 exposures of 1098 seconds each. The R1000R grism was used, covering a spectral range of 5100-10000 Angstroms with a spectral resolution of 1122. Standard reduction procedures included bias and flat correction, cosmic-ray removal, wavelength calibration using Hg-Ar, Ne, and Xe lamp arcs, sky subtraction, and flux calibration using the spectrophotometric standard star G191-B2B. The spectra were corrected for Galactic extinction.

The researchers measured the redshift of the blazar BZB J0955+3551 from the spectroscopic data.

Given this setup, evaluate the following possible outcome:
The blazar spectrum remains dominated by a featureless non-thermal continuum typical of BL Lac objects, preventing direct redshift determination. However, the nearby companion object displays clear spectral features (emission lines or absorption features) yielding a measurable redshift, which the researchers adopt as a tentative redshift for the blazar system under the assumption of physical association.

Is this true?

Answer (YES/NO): NO